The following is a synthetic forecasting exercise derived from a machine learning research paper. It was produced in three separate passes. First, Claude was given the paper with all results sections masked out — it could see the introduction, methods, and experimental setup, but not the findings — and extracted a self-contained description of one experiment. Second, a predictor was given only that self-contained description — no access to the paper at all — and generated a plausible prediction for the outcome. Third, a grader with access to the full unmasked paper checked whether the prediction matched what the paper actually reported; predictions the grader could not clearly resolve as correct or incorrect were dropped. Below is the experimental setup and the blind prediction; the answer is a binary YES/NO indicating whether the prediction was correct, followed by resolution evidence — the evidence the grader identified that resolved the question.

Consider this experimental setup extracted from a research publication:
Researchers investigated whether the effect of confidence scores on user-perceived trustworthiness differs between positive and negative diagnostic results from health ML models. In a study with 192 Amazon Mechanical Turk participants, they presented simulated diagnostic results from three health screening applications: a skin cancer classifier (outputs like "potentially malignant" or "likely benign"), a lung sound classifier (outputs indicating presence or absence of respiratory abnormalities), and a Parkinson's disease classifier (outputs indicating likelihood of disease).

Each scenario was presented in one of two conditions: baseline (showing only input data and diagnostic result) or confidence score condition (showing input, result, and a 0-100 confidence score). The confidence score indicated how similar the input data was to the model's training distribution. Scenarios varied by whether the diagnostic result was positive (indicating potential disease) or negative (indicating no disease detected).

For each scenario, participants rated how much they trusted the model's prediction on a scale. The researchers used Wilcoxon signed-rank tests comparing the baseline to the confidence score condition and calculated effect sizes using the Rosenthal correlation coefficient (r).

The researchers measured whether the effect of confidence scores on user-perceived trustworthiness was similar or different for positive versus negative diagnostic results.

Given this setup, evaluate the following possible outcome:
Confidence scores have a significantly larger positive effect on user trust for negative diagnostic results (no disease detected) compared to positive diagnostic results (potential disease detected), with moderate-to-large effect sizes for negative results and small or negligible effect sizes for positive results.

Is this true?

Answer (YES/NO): NO